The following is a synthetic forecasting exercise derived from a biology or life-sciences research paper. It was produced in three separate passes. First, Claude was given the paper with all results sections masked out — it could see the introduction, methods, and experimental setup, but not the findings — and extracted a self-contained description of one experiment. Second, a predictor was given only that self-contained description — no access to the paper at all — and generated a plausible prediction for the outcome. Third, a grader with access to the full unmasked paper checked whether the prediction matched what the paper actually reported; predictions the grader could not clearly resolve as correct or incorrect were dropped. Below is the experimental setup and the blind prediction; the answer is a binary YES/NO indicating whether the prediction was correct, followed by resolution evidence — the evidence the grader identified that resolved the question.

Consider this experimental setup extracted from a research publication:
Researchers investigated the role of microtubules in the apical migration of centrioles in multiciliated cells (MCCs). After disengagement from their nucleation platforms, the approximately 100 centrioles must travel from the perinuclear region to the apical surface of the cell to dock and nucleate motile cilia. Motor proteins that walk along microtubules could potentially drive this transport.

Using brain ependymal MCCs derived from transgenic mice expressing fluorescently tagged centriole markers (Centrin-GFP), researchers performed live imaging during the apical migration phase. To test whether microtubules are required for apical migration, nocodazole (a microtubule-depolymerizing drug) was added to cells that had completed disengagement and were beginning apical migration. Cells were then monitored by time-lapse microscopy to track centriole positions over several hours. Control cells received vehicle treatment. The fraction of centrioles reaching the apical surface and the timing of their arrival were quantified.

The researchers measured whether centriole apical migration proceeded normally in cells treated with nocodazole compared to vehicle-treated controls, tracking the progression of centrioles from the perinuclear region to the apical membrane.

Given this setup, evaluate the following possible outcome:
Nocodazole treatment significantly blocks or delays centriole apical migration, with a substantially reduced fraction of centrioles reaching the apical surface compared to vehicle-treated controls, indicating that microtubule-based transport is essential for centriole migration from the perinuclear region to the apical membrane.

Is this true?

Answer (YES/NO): NO